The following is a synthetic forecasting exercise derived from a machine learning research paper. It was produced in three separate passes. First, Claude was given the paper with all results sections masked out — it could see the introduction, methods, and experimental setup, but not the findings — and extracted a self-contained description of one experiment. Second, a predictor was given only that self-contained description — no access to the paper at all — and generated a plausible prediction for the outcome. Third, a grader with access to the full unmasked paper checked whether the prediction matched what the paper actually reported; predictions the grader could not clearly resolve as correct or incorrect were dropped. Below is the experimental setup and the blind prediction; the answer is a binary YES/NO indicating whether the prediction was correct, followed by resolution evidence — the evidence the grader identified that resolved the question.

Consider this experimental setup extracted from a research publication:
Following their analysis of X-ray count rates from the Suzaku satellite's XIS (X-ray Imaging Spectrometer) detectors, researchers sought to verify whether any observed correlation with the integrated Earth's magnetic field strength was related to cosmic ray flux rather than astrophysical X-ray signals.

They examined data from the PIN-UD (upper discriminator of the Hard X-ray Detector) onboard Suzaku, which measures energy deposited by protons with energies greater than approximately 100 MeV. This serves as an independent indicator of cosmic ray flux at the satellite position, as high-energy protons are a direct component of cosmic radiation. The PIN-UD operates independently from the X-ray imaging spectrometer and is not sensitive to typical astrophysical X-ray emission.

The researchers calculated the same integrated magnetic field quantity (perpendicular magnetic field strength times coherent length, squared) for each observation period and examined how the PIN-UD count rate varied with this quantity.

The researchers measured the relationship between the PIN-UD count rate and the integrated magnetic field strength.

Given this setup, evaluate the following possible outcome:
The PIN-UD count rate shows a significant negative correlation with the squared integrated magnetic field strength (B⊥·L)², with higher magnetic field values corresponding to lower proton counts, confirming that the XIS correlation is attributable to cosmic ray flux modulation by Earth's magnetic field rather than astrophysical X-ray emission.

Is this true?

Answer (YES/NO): YES